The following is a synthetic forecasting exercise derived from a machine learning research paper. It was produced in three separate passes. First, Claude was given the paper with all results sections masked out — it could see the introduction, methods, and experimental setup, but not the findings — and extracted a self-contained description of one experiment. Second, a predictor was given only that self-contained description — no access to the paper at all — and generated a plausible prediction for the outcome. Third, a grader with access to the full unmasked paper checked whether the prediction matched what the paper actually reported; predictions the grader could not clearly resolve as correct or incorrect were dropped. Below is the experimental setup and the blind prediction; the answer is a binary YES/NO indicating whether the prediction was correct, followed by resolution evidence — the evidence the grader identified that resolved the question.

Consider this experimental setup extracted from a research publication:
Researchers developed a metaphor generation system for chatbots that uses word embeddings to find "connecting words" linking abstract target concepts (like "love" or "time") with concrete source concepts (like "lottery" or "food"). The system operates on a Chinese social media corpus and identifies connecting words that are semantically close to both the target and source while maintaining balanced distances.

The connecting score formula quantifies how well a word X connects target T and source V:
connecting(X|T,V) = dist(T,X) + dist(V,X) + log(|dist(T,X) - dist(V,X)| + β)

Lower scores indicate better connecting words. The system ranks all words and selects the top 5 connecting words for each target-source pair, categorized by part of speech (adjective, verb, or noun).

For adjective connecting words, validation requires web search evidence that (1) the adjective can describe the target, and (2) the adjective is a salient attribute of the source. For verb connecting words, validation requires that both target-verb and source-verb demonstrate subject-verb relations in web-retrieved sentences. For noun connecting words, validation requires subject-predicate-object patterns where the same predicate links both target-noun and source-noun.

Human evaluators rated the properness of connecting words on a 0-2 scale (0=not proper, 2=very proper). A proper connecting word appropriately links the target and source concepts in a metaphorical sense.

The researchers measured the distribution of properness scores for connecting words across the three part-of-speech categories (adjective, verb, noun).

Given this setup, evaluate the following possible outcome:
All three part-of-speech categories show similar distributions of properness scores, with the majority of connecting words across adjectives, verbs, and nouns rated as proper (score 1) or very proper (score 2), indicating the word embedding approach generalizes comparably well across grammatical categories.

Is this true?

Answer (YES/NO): NO